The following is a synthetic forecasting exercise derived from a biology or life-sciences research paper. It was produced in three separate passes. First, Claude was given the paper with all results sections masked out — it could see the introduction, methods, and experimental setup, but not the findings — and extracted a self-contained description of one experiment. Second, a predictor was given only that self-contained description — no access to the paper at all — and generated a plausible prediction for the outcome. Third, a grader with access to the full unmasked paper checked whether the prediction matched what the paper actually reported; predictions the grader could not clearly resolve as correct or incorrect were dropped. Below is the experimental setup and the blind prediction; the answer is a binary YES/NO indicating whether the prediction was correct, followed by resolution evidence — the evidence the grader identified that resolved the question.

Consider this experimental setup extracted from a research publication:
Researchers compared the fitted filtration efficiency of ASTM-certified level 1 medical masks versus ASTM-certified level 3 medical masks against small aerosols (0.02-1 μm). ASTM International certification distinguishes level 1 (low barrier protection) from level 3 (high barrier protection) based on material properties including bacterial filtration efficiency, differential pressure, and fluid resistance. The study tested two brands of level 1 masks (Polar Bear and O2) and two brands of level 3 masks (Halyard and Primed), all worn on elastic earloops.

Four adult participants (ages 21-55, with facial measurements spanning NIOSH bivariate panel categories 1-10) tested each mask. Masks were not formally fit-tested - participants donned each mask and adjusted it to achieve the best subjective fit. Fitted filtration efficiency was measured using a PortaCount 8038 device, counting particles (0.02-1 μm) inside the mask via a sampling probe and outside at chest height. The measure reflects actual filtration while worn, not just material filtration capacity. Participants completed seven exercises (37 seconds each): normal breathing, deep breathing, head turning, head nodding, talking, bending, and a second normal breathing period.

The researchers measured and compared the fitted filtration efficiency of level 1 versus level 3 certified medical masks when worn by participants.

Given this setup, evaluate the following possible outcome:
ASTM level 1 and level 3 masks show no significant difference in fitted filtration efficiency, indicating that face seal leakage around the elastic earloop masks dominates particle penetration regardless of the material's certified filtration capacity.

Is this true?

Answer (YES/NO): NO